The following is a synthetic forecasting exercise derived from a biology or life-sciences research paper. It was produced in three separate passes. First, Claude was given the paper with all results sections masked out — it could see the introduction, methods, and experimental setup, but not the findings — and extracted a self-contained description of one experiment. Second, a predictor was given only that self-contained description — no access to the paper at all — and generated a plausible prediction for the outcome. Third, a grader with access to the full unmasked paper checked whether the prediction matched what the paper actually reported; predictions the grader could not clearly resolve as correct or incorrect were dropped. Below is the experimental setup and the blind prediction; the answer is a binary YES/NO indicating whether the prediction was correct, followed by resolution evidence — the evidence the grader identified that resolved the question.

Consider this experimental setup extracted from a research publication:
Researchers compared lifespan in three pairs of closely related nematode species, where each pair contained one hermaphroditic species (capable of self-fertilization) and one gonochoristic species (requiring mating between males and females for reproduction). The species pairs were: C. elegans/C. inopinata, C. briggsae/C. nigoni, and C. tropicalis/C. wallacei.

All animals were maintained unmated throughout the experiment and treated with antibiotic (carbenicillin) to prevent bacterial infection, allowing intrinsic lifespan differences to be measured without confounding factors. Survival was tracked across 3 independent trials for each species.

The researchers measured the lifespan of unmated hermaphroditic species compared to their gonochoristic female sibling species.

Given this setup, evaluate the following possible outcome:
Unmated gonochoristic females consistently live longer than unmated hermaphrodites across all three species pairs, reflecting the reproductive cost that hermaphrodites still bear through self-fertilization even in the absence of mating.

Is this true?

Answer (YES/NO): YES